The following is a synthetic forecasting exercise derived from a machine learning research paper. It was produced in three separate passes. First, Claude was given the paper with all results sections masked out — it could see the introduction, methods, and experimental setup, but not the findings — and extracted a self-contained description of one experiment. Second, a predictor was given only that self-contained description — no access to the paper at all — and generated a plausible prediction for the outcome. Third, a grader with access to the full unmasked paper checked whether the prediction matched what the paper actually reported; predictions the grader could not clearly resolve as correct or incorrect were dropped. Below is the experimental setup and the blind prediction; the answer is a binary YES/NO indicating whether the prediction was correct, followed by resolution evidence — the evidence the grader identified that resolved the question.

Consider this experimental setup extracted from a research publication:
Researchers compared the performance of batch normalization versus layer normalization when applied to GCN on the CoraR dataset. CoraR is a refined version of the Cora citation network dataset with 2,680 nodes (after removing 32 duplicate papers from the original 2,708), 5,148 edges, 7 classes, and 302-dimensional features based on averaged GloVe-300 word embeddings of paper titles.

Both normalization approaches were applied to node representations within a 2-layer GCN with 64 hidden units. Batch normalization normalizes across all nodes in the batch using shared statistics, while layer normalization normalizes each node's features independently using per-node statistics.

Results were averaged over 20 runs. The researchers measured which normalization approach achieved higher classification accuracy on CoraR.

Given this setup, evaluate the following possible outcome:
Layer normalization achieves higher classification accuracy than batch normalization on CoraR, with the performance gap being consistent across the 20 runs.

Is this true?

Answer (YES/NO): NO